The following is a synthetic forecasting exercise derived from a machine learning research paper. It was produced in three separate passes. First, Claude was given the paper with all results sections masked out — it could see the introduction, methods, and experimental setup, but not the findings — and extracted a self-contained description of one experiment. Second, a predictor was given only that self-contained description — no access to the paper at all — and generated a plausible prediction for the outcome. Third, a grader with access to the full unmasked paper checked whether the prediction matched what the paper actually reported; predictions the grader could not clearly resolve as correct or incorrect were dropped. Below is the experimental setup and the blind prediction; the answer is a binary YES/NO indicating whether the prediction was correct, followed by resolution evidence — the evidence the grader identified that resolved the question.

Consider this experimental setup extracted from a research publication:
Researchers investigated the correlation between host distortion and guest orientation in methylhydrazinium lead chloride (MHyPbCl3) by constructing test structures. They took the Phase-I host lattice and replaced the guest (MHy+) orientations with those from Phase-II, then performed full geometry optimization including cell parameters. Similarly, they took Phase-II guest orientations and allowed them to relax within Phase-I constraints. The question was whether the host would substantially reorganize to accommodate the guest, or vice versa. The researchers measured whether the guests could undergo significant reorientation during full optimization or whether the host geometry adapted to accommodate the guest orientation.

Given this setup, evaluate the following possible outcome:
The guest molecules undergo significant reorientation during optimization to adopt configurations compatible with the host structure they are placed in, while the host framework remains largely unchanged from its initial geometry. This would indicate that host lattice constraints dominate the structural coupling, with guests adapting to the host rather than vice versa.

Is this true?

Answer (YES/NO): NO